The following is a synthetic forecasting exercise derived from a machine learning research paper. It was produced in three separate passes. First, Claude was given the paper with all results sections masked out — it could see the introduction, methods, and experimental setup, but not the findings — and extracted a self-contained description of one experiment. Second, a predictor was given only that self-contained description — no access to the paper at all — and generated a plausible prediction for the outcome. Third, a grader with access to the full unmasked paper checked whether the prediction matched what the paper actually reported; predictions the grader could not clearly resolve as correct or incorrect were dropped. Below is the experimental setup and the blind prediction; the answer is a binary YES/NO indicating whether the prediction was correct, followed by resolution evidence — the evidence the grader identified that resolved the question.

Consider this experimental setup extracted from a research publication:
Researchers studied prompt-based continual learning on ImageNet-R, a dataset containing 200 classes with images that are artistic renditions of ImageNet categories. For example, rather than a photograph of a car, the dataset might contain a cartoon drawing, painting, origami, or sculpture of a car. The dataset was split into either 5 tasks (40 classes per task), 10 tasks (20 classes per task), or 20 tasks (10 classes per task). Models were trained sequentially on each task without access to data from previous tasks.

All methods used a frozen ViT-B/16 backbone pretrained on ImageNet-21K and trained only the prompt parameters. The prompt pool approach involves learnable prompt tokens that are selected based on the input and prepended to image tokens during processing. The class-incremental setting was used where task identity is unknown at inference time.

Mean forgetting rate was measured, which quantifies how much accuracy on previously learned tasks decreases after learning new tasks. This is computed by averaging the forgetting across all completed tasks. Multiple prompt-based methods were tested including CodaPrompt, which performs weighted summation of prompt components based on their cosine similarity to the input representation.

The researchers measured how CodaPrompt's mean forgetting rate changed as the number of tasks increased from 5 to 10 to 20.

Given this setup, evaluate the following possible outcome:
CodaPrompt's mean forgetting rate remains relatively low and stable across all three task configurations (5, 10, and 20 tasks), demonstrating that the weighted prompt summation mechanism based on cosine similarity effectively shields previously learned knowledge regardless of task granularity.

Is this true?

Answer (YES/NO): NO